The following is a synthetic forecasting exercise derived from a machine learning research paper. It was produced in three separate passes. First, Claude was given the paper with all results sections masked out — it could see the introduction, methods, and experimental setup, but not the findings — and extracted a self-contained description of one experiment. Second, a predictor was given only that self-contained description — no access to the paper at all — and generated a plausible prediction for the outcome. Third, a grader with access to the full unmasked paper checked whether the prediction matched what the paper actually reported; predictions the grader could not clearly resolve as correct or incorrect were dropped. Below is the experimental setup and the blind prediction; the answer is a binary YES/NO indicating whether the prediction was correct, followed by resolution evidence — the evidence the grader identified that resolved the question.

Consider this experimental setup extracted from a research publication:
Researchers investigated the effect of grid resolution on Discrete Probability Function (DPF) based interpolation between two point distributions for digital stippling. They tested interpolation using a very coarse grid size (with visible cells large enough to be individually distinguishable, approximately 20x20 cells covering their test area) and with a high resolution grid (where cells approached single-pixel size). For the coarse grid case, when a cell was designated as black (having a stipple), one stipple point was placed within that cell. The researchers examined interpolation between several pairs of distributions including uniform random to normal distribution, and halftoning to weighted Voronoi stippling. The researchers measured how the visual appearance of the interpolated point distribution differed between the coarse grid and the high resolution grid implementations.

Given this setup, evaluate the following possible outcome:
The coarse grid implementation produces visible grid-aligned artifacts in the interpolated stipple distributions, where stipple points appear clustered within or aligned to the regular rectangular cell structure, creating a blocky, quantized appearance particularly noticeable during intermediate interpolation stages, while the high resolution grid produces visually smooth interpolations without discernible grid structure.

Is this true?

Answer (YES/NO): YES